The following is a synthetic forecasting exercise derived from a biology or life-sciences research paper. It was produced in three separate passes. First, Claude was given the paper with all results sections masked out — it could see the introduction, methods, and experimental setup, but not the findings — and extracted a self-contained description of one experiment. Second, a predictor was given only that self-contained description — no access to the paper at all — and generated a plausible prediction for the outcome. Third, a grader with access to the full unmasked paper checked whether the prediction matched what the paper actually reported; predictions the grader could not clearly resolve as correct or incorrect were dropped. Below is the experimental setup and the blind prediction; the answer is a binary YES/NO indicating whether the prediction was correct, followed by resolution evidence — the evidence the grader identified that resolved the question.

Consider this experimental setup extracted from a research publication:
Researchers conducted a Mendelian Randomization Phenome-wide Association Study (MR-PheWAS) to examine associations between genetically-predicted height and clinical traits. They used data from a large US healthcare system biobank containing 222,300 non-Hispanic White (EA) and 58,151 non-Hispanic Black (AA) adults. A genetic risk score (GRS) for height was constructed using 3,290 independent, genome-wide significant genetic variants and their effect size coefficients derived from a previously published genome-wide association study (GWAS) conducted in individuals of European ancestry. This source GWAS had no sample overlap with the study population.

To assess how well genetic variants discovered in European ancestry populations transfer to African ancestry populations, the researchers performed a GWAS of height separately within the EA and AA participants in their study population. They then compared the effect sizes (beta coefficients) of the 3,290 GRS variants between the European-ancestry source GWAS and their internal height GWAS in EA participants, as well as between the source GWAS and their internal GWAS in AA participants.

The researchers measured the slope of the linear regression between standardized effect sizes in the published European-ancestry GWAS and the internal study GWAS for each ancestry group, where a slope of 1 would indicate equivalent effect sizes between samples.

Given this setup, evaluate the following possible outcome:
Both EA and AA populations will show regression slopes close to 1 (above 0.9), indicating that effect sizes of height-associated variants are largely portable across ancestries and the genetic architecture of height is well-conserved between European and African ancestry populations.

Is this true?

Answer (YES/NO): NO